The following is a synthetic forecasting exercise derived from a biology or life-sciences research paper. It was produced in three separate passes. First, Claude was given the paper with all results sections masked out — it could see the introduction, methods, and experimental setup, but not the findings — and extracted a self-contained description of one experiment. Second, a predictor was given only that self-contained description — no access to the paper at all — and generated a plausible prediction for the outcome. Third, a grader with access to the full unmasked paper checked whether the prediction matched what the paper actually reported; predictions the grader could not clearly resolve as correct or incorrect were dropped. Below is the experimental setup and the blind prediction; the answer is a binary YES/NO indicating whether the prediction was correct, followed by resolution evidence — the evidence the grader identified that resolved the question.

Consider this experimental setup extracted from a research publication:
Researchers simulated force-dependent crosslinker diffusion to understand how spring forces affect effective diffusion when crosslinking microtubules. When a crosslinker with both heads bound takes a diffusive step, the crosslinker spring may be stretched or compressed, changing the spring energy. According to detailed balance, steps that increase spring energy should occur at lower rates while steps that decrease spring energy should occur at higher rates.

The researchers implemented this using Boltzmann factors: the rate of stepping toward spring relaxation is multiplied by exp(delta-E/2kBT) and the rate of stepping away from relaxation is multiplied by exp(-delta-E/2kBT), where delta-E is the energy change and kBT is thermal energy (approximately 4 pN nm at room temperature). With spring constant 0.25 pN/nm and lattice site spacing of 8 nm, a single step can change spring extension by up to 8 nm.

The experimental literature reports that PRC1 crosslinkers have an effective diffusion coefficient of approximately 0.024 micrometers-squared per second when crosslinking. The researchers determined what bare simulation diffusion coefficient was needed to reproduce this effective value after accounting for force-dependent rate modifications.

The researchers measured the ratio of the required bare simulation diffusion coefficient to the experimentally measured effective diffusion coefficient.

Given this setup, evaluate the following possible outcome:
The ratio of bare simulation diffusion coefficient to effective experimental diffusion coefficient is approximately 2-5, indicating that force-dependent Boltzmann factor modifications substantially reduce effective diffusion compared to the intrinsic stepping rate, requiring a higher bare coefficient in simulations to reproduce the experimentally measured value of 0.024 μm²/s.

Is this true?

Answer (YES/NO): YES